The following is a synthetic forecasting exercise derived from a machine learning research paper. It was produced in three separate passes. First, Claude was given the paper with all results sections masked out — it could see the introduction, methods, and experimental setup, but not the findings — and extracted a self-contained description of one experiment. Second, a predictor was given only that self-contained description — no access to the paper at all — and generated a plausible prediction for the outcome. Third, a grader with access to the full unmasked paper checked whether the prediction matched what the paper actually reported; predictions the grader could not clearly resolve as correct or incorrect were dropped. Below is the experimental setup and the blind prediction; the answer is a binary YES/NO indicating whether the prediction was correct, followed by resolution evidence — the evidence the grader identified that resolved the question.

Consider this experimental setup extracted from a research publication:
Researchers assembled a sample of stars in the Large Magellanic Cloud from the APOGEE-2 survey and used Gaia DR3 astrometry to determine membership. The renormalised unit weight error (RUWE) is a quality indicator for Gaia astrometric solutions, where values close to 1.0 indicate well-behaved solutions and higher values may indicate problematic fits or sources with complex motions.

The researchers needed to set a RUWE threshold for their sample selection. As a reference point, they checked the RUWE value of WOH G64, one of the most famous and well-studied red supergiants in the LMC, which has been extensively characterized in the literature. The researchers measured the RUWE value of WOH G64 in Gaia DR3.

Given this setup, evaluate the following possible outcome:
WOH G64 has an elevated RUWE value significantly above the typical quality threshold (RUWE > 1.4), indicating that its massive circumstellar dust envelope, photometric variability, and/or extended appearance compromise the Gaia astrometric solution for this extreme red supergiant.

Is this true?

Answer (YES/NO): YES